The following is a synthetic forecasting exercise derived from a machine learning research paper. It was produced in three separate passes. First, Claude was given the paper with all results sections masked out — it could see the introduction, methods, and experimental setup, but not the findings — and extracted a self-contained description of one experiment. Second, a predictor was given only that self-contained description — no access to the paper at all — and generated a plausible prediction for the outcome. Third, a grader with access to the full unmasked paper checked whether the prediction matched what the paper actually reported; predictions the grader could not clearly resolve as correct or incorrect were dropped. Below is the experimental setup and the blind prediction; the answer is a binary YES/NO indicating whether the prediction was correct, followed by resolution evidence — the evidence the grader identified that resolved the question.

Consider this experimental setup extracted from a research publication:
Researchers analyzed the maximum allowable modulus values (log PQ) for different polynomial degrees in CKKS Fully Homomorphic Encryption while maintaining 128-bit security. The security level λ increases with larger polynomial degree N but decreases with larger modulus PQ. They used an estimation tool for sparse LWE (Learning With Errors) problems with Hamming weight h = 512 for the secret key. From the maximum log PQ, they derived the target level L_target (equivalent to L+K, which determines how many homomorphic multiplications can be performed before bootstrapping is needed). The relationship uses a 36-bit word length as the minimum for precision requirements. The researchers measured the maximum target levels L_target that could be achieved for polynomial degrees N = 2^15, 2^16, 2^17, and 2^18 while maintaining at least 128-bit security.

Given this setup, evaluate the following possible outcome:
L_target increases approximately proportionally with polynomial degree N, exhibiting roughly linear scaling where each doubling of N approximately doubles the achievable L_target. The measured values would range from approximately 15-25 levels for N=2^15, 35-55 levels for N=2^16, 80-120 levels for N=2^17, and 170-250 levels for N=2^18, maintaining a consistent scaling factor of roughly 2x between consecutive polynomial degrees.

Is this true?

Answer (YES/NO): YES